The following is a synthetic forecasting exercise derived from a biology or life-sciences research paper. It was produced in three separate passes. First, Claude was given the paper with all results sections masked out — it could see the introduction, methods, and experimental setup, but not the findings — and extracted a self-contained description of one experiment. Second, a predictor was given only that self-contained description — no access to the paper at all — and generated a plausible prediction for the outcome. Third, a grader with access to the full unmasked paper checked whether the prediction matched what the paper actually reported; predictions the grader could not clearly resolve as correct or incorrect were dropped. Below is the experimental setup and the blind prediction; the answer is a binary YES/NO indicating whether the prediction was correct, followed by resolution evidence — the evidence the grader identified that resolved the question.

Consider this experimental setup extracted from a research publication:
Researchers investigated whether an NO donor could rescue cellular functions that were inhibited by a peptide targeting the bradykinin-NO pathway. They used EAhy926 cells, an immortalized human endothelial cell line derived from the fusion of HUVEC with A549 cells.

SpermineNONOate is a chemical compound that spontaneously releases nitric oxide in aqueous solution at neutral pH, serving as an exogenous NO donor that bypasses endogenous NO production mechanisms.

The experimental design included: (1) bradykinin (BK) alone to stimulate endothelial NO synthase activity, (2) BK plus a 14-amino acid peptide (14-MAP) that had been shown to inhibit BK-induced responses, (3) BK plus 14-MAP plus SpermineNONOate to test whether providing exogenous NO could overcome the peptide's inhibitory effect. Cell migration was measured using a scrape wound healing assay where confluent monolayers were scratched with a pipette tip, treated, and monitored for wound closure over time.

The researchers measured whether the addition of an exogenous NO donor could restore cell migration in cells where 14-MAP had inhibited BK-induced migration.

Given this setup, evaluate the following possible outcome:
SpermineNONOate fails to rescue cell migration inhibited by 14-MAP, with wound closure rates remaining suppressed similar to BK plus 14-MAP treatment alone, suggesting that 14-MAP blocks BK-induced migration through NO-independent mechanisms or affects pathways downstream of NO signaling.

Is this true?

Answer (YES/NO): NO